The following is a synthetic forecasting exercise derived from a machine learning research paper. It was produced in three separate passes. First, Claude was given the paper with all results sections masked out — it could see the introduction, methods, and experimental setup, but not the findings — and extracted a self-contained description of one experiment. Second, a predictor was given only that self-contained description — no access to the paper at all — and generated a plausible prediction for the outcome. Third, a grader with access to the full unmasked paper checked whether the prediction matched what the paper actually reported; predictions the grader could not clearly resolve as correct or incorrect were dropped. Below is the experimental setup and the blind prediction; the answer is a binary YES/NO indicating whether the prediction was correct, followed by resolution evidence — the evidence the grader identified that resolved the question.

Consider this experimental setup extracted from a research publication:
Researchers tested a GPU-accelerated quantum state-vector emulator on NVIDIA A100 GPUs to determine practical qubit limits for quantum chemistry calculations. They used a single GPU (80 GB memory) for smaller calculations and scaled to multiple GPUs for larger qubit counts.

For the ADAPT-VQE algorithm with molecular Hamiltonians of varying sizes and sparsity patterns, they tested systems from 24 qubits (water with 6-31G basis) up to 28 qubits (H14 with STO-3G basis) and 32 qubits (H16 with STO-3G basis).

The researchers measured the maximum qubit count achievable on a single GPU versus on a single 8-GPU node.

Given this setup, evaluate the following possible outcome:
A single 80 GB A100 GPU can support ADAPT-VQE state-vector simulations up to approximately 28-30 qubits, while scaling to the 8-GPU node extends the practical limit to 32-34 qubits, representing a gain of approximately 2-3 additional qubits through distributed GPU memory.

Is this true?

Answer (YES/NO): NO